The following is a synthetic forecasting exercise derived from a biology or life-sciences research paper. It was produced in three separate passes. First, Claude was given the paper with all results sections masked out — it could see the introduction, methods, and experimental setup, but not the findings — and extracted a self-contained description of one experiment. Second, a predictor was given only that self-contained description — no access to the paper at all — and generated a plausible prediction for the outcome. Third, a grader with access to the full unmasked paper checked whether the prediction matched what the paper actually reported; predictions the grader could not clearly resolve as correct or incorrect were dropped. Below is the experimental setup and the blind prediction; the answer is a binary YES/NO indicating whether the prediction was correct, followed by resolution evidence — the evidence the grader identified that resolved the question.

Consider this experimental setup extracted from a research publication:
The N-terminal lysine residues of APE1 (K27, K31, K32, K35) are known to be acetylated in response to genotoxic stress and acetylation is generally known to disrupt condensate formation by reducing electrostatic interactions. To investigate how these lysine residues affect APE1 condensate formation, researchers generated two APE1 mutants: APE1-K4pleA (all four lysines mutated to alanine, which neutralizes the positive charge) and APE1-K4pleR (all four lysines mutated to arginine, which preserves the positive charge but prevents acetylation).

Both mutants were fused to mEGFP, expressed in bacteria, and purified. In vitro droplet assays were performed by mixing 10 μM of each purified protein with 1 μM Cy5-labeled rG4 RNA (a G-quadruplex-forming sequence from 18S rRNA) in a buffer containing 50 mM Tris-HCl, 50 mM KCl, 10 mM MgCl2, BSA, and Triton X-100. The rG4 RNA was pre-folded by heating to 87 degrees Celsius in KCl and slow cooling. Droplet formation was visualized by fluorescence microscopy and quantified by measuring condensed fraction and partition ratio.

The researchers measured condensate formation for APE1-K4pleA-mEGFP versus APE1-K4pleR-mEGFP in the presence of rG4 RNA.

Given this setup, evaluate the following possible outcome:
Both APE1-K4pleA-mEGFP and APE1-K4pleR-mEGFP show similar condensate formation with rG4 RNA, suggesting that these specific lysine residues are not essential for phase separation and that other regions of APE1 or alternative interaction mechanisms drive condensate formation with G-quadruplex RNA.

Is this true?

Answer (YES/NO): NO